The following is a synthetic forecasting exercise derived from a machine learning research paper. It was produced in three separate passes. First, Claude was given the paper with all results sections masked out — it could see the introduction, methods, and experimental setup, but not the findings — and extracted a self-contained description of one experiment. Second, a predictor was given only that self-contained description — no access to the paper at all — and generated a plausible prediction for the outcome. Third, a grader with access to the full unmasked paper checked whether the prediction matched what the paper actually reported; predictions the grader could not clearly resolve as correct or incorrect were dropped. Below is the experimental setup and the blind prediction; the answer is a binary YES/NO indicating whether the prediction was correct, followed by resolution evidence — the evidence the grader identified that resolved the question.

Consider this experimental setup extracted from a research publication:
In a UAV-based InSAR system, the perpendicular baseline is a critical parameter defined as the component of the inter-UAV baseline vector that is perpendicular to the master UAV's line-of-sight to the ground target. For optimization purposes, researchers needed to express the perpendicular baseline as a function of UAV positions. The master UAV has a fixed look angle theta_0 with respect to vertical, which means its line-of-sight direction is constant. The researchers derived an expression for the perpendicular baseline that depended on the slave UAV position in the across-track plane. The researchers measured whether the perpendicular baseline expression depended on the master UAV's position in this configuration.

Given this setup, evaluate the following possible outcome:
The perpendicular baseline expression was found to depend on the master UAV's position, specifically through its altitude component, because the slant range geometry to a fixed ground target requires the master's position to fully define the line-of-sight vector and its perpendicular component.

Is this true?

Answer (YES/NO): NO